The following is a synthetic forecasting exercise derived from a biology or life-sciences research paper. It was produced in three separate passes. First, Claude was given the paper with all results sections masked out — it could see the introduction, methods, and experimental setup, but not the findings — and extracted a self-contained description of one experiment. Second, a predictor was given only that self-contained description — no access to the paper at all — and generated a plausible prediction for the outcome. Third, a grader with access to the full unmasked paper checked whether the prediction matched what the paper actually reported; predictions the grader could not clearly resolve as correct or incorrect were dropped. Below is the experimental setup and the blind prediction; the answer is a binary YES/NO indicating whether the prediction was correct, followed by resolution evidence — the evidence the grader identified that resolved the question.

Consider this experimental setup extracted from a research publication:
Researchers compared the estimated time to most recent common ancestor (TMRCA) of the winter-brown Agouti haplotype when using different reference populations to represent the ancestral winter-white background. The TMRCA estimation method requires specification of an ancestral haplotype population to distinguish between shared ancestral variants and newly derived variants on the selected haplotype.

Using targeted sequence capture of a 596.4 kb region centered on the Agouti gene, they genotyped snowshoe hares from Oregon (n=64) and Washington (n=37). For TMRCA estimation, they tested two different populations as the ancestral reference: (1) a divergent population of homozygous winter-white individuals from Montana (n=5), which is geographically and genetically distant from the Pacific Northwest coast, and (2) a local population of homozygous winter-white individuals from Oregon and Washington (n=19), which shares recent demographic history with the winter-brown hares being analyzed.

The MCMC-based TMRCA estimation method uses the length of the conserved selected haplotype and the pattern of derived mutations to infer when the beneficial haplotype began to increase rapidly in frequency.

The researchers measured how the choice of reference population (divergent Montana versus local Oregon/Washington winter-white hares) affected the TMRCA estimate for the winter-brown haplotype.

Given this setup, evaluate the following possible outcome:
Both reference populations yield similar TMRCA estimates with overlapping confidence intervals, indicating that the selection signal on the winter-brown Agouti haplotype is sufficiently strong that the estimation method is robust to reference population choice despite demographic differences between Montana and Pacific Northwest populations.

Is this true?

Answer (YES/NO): YES